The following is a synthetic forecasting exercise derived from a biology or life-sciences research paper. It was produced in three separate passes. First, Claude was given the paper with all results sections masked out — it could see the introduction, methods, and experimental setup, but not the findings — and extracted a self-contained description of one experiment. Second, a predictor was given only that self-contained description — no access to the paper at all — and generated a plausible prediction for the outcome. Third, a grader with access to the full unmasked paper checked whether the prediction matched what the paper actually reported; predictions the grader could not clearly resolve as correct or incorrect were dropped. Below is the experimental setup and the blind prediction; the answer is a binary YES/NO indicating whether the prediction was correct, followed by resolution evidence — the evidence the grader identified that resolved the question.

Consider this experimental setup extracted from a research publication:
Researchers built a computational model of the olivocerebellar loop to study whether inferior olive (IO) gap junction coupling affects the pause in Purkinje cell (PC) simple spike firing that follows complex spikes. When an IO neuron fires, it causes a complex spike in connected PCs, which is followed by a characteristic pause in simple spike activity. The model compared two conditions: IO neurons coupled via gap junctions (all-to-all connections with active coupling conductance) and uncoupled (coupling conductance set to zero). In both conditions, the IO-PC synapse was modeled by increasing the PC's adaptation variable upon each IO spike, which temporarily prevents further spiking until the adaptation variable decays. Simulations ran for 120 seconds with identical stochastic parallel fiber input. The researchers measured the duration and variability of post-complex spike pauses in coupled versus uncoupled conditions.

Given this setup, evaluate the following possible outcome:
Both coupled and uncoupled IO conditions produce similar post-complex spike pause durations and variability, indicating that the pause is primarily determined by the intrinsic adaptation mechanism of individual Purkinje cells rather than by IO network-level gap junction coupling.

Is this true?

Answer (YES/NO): YES